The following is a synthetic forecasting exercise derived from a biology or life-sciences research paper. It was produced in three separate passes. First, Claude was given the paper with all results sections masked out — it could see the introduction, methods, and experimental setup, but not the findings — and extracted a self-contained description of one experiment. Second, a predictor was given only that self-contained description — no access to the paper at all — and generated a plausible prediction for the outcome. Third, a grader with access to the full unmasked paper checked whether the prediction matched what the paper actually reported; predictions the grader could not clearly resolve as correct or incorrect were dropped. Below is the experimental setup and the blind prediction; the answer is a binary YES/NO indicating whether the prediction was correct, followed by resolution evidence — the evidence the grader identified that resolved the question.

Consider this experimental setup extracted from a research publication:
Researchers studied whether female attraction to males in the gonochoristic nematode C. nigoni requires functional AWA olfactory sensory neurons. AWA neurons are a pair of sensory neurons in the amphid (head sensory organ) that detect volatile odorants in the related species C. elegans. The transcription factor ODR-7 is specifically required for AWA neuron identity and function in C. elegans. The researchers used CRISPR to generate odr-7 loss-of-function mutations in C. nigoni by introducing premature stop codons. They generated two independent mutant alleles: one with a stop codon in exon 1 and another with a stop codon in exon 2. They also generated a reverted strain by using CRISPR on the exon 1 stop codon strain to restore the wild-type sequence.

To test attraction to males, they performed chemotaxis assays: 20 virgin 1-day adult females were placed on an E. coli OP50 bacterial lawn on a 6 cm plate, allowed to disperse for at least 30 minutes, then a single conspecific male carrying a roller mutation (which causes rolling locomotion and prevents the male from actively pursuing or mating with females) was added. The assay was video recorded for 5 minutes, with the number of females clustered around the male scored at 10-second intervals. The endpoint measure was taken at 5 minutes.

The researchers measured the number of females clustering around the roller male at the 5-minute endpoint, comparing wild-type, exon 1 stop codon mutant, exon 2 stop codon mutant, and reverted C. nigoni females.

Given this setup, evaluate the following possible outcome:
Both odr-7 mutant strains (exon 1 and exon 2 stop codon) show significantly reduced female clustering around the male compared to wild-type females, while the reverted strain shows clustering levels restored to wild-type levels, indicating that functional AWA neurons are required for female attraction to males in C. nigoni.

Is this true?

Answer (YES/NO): NO